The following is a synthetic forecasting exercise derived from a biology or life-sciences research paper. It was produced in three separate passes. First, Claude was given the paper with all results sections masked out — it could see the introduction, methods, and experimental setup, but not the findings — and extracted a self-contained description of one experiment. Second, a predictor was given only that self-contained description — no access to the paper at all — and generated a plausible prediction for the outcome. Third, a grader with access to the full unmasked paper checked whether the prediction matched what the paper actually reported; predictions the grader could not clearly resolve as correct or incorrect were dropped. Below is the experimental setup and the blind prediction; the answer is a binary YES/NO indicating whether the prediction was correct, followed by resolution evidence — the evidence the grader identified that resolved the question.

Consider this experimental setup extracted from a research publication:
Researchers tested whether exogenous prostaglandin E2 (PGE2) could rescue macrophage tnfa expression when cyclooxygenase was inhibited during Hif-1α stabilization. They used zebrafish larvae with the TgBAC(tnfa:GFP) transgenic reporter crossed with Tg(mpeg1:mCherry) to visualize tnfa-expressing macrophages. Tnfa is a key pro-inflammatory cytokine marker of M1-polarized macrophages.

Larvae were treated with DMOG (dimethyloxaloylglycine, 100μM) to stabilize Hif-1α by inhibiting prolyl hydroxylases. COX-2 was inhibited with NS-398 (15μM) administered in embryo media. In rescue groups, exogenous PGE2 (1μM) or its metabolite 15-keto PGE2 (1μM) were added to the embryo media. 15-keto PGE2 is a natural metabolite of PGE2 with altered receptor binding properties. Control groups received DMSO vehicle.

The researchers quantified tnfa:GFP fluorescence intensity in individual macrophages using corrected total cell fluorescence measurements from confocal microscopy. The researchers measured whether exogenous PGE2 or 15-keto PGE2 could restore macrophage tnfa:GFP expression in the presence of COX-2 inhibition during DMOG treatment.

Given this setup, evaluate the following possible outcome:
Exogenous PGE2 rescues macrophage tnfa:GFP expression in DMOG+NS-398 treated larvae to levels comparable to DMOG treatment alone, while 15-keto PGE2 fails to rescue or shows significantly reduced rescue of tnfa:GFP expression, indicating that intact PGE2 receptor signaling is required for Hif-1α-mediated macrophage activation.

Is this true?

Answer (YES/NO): YES